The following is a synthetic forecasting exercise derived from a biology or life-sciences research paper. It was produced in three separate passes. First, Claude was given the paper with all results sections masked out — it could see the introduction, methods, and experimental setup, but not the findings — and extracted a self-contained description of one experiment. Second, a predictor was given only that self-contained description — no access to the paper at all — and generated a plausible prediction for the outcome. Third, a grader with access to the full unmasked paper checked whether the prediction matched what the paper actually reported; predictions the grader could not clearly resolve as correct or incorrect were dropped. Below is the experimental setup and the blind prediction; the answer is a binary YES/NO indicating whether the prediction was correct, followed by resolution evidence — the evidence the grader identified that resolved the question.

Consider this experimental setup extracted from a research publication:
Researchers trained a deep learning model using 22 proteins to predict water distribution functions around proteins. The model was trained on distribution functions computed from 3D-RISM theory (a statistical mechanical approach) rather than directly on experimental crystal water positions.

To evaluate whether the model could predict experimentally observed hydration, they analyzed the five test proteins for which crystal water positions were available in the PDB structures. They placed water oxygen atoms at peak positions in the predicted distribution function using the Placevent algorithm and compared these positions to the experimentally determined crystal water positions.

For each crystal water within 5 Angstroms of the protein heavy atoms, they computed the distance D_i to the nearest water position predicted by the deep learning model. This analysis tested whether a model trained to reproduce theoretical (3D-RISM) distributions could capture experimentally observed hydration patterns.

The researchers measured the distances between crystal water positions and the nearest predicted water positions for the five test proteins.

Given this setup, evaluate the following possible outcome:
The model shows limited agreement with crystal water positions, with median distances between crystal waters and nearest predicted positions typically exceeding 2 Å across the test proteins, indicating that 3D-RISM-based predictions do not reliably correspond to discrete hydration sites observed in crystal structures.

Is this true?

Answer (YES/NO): NO